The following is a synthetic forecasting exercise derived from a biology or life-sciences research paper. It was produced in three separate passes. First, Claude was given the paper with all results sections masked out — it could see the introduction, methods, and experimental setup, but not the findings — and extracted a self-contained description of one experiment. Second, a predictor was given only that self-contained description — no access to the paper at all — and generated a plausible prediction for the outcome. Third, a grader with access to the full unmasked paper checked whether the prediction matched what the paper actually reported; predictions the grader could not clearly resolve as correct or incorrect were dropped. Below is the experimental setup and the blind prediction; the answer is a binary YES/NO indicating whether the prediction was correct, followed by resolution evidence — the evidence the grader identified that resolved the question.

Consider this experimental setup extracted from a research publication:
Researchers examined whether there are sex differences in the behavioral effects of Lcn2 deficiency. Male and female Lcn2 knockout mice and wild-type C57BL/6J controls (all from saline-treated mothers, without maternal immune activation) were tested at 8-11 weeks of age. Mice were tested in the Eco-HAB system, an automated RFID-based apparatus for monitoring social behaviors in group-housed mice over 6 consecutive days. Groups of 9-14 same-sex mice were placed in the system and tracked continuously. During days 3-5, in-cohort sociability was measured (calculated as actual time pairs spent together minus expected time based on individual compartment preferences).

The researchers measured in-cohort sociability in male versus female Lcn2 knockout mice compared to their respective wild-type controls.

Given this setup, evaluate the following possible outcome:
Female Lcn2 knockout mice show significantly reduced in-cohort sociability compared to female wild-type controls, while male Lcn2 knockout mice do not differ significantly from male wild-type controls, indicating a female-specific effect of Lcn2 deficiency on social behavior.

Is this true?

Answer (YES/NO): NO